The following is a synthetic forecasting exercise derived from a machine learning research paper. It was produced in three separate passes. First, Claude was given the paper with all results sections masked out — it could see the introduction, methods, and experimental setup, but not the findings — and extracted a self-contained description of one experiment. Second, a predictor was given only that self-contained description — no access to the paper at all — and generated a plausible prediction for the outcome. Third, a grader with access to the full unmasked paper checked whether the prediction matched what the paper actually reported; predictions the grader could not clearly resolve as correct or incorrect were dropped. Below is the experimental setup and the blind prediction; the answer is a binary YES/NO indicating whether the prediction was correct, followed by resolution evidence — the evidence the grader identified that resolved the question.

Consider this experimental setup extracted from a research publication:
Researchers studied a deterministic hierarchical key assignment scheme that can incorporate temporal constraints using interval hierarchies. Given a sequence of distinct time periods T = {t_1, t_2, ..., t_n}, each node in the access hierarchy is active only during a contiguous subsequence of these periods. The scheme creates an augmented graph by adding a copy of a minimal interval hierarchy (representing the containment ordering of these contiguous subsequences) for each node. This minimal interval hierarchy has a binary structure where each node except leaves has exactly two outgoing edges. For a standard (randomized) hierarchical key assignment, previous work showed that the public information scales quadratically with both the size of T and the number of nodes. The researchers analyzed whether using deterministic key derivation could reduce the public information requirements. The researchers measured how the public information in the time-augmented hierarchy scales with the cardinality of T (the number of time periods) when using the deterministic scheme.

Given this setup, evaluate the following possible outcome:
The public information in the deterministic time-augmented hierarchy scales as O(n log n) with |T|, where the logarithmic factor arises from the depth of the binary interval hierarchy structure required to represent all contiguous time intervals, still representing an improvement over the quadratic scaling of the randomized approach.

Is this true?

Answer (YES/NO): NO